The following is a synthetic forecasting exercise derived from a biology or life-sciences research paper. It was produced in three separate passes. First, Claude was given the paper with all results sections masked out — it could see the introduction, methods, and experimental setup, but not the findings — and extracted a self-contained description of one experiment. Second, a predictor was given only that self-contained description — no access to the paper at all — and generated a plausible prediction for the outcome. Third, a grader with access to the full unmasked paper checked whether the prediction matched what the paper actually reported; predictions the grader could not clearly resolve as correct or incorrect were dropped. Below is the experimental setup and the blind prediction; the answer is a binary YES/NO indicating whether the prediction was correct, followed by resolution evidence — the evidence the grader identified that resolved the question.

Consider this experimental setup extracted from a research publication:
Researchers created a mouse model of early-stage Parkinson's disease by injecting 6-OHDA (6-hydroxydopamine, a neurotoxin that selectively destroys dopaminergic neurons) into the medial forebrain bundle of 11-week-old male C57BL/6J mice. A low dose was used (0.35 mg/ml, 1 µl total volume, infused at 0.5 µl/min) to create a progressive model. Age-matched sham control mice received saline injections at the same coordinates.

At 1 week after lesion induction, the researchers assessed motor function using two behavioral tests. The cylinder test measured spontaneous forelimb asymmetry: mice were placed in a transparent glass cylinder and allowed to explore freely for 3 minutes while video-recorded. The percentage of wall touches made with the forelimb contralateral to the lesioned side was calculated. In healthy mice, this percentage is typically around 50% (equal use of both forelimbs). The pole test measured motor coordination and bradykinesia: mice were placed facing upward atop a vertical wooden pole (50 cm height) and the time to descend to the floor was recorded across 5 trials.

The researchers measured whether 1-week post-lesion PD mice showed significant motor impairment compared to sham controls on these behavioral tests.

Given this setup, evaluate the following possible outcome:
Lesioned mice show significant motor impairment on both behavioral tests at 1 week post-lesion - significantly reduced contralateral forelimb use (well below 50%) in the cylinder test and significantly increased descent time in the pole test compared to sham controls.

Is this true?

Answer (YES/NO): NO